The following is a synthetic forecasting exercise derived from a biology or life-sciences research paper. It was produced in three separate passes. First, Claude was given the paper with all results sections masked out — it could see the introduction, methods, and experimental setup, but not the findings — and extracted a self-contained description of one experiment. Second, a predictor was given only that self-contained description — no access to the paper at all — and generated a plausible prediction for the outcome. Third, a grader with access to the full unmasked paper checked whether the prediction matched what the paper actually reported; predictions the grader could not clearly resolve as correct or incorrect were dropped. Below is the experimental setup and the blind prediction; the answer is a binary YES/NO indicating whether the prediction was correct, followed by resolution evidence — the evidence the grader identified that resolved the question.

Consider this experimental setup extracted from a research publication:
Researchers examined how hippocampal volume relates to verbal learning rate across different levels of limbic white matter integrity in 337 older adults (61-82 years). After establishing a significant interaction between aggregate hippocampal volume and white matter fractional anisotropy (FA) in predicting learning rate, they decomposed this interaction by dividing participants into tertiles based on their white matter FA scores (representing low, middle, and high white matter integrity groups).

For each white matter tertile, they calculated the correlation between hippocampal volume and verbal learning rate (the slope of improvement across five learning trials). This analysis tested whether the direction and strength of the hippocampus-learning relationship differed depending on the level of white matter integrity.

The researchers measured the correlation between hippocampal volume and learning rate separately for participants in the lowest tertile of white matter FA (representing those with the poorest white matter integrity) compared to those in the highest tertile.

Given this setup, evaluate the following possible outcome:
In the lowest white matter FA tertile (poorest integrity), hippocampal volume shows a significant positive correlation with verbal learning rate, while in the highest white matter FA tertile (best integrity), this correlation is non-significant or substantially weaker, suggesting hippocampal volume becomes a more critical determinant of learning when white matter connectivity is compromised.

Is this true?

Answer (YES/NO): NO